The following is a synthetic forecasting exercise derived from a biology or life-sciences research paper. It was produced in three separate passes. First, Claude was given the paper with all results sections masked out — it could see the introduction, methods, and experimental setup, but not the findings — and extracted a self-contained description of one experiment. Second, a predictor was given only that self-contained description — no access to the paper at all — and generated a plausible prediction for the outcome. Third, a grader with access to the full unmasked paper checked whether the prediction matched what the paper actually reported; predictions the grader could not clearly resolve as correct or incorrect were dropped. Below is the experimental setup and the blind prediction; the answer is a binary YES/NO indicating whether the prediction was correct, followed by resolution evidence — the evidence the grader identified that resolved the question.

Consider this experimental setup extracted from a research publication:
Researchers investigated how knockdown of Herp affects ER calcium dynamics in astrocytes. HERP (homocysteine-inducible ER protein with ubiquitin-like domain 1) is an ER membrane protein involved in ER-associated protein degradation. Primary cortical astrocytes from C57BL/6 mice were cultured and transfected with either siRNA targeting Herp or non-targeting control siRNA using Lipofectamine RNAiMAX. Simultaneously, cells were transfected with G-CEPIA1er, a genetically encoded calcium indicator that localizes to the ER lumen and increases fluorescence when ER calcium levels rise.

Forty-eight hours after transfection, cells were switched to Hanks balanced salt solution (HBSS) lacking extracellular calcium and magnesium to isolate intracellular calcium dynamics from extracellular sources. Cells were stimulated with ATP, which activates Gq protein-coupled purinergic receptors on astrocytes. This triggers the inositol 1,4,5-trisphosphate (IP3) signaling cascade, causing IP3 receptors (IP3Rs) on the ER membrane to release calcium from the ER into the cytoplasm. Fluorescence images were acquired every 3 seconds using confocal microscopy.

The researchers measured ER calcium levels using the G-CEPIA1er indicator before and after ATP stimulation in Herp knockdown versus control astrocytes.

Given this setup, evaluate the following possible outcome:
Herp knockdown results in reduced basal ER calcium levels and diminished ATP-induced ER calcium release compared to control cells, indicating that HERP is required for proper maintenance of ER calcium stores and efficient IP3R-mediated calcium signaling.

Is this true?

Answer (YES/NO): NO